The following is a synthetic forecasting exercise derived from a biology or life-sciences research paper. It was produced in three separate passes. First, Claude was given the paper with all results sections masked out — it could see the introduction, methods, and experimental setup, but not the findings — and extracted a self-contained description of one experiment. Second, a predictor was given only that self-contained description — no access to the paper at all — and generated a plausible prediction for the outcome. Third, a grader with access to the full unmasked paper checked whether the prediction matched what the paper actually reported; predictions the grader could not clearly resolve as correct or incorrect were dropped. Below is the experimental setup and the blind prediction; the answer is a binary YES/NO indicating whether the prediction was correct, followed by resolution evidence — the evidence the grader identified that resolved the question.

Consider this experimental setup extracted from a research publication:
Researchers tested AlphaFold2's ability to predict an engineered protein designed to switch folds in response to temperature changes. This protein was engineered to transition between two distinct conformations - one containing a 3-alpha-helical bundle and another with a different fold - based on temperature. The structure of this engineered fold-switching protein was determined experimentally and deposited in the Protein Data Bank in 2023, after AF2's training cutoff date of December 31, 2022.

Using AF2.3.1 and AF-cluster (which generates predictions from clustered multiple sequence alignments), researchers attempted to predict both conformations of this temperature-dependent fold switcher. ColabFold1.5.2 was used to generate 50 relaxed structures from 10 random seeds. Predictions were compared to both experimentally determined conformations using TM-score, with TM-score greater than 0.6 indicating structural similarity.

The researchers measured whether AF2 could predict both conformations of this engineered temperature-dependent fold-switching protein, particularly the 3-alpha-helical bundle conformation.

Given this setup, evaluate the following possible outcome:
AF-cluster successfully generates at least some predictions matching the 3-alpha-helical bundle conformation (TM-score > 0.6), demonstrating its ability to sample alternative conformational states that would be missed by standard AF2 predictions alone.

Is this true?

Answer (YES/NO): NO